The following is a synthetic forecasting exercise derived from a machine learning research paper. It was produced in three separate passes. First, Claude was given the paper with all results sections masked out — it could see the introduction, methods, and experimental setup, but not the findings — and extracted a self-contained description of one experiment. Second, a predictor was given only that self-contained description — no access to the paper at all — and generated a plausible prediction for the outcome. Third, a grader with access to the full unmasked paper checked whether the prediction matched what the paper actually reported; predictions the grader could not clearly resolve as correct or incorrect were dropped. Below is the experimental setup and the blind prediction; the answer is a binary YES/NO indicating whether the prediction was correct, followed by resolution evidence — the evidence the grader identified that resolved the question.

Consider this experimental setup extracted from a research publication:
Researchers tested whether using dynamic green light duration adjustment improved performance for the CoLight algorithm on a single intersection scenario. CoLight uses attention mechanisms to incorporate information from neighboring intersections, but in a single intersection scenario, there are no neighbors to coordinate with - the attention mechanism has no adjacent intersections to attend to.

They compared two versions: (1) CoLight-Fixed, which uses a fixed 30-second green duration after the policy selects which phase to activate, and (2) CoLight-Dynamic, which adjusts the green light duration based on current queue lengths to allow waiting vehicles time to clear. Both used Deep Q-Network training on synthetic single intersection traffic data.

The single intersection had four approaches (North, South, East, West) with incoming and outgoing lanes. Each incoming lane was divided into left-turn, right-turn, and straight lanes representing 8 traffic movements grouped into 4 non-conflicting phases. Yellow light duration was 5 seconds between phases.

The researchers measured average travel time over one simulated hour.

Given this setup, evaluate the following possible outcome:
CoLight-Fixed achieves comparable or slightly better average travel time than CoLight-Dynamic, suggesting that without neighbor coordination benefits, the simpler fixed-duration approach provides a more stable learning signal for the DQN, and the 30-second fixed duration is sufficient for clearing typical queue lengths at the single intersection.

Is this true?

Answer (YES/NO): NO